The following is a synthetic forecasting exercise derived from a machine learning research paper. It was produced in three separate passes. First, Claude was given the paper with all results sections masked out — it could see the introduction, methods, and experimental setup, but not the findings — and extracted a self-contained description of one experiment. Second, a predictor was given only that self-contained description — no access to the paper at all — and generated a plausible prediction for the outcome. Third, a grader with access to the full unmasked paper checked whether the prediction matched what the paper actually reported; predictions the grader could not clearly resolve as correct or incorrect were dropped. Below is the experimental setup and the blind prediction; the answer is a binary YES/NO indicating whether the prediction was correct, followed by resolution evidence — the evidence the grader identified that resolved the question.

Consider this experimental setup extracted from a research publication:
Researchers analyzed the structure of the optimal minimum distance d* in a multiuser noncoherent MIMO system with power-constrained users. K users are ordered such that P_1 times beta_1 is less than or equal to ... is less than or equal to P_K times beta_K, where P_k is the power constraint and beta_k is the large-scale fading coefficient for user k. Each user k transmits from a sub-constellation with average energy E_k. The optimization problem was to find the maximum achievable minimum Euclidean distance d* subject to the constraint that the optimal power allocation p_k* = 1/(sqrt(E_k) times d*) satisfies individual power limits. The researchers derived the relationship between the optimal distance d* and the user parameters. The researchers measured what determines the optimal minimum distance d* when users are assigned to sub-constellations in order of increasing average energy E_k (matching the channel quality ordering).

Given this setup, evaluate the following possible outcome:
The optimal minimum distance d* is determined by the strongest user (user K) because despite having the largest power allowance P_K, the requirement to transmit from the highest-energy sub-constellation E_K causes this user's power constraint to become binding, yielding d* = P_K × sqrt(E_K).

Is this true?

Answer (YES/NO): NO